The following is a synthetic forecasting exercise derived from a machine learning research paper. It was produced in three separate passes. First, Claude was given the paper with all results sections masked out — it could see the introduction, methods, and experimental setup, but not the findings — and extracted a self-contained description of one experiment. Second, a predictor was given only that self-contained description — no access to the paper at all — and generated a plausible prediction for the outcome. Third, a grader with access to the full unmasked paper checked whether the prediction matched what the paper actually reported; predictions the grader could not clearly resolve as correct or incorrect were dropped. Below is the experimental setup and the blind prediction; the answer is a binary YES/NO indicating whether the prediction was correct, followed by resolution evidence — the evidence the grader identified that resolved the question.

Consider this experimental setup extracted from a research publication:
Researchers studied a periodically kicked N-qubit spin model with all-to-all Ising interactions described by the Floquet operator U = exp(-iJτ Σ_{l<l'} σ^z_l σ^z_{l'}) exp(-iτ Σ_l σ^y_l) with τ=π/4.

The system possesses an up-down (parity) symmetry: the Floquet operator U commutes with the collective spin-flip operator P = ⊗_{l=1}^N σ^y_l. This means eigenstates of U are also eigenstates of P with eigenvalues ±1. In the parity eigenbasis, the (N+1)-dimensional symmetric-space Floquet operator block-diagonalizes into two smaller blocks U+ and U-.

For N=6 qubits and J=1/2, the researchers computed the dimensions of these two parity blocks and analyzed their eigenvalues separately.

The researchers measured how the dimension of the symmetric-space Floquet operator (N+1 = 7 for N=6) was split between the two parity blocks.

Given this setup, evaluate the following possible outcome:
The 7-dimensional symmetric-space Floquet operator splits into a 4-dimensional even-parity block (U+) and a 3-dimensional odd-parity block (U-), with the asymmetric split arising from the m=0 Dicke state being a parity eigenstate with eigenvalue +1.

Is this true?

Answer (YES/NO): YES